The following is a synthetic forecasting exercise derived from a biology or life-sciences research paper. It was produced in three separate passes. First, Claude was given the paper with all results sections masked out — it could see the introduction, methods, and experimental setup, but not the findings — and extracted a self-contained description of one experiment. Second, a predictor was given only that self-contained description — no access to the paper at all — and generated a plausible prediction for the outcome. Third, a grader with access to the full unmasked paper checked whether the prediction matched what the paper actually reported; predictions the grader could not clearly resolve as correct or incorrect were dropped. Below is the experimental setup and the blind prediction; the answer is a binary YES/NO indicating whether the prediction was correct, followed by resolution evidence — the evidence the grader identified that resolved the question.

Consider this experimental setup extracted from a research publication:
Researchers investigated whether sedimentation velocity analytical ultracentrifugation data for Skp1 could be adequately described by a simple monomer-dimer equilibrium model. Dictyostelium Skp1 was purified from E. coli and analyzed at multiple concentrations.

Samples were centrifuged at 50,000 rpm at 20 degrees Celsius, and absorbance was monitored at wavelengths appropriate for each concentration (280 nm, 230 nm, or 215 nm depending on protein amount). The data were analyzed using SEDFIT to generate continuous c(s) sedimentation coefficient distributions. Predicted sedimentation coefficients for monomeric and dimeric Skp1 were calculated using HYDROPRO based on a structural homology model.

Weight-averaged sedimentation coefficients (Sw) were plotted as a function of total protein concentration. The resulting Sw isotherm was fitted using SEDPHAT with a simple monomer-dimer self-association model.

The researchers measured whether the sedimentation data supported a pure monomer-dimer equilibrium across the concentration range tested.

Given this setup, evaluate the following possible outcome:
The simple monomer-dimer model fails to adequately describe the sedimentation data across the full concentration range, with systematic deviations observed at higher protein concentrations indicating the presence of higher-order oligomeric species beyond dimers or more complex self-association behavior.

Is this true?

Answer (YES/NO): NO